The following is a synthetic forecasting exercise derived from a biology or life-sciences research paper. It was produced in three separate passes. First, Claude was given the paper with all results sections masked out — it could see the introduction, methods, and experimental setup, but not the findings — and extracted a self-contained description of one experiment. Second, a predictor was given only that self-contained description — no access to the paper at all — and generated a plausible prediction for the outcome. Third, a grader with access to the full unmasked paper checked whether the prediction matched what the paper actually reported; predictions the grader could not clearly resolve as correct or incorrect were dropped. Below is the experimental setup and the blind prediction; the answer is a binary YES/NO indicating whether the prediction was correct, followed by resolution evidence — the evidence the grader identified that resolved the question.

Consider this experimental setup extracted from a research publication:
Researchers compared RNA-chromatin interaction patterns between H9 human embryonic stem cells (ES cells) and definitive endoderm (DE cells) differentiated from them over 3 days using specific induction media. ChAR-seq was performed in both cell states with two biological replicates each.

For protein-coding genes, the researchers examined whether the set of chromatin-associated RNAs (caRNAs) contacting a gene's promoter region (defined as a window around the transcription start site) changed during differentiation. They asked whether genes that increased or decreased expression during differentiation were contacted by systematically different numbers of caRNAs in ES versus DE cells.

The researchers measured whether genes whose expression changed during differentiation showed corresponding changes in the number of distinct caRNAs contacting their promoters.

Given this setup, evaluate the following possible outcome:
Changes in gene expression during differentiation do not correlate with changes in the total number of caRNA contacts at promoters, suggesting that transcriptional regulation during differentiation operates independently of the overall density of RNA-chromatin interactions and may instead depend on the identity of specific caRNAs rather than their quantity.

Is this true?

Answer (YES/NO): YES